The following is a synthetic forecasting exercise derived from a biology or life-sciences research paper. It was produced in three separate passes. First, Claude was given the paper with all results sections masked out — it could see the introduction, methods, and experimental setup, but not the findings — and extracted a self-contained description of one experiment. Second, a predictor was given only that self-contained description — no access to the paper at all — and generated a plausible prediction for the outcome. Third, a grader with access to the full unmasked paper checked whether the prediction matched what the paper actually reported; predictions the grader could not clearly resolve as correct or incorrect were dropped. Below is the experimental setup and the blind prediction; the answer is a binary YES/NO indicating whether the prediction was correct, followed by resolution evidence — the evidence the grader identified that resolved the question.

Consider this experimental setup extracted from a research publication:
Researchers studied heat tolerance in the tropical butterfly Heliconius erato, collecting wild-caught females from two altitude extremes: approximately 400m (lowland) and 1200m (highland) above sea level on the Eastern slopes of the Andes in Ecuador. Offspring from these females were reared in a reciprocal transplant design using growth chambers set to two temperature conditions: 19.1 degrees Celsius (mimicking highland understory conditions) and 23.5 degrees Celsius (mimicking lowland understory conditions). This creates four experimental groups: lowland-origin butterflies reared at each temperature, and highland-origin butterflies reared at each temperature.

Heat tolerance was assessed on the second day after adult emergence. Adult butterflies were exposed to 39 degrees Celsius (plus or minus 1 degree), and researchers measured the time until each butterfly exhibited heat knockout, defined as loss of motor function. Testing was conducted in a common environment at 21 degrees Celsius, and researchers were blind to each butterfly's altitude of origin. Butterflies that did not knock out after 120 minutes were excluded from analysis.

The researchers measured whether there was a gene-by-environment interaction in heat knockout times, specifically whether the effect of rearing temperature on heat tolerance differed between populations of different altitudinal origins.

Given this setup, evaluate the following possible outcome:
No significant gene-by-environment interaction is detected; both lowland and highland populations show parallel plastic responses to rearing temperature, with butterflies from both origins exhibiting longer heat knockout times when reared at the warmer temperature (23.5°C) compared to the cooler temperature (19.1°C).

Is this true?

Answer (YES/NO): NO